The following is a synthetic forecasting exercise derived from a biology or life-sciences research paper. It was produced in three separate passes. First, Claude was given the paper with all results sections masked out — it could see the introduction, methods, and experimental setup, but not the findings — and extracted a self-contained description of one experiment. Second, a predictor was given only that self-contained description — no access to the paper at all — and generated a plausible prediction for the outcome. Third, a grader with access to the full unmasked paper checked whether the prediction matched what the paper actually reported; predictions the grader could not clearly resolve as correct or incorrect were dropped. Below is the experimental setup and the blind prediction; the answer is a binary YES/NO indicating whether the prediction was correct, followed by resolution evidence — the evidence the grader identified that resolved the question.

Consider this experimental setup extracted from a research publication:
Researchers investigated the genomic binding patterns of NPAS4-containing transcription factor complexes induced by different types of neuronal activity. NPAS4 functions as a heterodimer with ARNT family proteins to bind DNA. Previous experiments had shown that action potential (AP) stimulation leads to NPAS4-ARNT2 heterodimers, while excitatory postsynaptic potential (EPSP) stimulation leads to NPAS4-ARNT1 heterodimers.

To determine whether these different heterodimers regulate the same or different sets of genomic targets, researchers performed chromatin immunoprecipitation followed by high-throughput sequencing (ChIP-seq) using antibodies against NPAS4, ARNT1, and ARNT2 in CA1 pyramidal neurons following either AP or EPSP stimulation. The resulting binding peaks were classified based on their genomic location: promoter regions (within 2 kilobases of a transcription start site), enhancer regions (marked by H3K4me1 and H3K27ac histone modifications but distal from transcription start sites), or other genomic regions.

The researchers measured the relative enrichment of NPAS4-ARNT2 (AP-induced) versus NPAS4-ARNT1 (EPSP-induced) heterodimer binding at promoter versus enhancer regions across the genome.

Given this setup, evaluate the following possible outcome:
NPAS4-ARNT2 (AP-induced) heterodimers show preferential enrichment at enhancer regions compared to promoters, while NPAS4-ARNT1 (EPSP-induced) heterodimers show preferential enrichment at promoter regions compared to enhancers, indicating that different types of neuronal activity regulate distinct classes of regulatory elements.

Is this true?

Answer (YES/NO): NO